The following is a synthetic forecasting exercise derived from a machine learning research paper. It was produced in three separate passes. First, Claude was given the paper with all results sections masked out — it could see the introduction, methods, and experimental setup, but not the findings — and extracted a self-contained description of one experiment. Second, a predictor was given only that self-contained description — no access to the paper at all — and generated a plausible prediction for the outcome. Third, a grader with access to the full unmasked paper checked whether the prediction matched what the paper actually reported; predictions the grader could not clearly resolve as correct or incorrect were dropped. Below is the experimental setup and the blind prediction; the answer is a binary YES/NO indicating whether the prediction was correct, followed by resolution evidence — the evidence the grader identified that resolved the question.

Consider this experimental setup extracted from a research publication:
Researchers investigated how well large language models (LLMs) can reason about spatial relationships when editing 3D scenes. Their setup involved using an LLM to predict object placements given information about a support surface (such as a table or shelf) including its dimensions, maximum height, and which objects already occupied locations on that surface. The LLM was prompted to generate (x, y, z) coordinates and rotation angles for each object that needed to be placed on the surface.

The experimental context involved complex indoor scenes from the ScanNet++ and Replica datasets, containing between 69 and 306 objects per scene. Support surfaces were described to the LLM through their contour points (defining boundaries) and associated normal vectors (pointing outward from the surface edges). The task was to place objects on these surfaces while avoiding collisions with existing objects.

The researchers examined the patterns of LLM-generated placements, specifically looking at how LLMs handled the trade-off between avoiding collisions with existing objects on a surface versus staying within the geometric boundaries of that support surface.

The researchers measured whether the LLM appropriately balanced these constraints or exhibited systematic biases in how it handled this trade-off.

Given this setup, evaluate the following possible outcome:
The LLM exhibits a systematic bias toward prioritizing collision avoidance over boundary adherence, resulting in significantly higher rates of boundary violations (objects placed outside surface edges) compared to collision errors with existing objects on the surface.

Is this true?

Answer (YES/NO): YES